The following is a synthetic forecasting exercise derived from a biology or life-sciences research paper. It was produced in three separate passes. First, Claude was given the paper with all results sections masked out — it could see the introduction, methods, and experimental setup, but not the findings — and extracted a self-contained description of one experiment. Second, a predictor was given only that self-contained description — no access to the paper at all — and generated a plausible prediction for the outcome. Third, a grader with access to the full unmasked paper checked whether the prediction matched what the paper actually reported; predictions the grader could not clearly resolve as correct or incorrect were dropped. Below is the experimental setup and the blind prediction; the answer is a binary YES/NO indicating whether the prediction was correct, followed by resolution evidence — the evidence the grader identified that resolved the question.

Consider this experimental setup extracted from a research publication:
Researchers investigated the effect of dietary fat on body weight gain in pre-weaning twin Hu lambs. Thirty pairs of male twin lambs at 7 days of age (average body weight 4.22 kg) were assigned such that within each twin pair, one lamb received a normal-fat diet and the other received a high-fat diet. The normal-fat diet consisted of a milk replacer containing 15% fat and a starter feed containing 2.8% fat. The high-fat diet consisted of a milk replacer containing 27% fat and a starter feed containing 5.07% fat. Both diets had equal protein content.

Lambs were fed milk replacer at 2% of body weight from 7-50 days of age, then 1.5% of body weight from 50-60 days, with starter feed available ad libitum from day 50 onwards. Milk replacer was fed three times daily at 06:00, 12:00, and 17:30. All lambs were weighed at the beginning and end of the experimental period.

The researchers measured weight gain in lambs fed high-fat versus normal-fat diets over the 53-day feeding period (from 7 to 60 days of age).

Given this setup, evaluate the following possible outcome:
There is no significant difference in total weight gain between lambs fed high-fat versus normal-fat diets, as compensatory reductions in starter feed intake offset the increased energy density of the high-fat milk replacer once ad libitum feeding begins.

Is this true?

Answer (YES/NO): NO